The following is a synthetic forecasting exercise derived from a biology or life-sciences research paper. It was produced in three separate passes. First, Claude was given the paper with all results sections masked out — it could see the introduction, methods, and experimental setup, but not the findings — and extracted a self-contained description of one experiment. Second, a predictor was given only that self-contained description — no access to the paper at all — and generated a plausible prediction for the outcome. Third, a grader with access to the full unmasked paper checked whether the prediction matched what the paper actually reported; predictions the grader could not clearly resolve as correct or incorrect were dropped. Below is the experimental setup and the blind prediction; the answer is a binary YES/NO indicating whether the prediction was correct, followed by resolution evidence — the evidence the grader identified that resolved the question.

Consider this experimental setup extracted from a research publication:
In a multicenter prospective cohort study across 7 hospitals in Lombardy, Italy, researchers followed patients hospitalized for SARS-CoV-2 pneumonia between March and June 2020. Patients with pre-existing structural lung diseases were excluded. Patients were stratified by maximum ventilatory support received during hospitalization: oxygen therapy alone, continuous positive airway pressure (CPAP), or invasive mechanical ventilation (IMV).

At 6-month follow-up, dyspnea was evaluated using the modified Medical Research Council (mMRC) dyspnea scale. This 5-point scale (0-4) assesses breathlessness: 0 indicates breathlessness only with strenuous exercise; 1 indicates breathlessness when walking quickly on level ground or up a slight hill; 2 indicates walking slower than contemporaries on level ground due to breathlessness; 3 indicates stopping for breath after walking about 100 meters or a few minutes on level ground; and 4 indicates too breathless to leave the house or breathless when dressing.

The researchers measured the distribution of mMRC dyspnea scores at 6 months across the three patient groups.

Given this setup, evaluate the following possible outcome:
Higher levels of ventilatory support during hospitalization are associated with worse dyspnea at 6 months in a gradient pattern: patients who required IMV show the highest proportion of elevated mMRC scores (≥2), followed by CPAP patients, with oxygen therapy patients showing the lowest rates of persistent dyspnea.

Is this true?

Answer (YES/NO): NO